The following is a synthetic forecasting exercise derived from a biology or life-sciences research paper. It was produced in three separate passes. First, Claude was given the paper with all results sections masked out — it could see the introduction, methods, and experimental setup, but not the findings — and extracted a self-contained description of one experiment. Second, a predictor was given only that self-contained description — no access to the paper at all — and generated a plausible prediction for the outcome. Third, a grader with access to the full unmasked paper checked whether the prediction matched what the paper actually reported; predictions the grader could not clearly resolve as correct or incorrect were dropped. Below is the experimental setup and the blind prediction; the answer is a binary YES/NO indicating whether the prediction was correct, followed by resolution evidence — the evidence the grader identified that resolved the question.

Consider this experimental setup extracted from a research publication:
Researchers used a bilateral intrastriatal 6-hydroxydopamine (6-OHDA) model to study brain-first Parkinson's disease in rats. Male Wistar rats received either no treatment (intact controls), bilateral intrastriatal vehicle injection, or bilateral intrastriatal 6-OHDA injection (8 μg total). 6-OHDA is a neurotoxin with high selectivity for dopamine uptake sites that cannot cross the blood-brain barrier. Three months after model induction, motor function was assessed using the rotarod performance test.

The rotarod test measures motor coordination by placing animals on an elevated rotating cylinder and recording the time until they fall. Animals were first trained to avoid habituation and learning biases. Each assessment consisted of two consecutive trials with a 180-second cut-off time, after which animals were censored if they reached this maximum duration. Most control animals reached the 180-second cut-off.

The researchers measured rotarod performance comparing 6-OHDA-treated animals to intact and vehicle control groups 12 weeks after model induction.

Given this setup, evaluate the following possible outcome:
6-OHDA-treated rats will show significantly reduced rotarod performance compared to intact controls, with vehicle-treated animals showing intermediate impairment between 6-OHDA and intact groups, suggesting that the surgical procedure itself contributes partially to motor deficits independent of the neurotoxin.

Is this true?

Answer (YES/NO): NO